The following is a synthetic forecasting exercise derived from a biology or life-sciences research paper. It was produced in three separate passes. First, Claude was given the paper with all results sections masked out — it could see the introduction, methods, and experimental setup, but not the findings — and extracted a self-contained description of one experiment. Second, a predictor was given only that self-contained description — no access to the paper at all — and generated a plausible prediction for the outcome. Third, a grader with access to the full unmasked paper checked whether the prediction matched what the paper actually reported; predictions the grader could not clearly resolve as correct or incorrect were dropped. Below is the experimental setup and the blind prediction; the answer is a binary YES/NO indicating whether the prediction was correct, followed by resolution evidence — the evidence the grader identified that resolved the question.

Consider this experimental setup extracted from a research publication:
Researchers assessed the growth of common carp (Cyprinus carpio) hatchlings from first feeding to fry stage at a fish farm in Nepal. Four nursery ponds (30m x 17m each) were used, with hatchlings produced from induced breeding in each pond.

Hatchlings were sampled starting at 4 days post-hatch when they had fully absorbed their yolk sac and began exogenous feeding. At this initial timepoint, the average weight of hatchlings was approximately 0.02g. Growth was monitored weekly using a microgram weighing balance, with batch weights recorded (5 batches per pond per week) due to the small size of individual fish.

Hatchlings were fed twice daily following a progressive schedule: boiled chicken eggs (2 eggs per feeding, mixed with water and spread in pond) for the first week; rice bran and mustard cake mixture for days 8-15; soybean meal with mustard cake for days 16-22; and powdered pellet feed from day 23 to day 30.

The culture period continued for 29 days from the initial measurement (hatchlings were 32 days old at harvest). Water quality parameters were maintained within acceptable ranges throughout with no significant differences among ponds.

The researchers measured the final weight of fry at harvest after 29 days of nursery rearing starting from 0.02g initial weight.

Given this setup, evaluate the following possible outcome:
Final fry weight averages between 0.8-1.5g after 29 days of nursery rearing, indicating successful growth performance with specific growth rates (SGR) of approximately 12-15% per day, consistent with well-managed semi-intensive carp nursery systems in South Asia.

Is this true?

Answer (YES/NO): NO